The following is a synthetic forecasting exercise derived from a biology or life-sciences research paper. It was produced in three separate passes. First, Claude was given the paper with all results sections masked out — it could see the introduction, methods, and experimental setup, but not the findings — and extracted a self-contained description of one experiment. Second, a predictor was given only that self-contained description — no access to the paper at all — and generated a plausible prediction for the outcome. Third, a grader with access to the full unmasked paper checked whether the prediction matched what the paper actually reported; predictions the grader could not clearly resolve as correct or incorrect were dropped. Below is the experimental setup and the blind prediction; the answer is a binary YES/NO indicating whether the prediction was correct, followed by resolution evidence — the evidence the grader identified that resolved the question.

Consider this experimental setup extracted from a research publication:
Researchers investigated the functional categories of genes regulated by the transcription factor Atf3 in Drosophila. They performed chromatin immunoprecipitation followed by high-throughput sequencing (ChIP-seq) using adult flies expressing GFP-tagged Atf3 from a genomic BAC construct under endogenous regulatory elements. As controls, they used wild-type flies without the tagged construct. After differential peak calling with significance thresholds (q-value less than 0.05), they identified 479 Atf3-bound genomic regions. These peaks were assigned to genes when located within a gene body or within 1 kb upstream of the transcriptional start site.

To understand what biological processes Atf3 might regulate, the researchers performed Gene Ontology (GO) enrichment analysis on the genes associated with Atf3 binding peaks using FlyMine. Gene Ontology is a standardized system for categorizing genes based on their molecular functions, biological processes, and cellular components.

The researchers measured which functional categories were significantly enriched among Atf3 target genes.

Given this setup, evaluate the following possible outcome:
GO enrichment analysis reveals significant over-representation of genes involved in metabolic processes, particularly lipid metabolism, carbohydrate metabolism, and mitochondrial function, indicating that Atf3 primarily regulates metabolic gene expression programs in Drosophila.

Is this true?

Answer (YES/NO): NO